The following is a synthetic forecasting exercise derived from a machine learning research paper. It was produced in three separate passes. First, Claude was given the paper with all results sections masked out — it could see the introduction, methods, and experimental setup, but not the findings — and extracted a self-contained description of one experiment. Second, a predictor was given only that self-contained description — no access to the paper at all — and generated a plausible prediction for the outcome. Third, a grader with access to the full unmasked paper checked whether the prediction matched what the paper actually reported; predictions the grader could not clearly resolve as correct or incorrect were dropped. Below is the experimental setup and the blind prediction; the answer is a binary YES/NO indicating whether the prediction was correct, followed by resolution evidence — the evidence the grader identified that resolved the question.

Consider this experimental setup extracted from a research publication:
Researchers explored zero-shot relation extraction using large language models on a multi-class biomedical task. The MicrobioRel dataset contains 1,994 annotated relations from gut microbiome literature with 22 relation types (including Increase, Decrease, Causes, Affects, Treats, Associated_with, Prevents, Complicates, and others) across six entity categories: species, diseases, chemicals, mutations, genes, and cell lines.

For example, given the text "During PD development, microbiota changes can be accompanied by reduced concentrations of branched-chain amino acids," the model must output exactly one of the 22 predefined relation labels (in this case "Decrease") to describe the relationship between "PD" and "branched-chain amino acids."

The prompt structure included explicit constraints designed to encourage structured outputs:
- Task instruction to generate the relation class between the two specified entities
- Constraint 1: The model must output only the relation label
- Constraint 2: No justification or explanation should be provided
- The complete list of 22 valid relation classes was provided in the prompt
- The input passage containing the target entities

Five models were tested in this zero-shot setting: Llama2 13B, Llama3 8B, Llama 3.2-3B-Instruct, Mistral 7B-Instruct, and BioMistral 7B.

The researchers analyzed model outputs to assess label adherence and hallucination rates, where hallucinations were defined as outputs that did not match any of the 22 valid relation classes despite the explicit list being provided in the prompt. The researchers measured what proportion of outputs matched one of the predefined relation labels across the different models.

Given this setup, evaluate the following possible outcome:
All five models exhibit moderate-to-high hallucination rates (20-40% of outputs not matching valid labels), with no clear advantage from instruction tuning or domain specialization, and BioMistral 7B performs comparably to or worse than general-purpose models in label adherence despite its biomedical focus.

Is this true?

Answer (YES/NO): NO